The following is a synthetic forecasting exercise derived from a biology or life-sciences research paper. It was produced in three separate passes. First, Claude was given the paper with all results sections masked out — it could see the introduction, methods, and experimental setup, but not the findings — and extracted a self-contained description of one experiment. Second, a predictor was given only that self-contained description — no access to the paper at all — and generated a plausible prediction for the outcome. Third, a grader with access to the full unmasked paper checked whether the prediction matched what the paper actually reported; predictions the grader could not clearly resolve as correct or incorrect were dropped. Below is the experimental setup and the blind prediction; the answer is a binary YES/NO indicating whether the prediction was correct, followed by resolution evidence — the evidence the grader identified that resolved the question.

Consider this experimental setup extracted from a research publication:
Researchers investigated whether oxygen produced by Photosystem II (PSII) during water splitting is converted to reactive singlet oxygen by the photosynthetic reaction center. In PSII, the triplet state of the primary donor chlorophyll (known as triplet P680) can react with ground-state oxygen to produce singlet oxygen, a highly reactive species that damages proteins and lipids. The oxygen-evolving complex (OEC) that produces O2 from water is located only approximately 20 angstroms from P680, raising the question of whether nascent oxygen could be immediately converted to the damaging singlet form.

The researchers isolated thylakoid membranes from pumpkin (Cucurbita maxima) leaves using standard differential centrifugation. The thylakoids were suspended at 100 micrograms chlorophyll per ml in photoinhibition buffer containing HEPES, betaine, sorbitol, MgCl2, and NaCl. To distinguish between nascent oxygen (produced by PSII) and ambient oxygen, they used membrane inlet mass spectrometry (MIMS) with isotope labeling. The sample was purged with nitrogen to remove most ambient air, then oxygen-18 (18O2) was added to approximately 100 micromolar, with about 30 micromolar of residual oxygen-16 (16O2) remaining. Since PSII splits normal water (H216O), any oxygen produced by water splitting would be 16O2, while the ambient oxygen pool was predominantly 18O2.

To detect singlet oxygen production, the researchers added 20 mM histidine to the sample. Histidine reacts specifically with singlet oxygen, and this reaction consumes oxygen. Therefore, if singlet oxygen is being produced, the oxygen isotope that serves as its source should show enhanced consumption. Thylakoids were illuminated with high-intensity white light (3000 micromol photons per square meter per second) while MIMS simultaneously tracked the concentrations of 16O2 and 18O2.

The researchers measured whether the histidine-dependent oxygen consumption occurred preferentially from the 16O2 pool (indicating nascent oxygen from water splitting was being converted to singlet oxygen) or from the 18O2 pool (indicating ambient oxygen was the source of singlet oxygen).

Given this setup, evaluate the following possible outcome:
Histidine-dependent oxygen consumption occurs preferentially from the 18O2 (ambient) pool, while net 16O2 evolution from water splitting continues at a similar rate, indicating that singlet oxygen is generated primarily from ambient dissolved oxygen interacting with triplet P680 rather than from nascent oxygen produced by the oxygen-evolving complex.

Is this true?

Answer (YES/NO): YES